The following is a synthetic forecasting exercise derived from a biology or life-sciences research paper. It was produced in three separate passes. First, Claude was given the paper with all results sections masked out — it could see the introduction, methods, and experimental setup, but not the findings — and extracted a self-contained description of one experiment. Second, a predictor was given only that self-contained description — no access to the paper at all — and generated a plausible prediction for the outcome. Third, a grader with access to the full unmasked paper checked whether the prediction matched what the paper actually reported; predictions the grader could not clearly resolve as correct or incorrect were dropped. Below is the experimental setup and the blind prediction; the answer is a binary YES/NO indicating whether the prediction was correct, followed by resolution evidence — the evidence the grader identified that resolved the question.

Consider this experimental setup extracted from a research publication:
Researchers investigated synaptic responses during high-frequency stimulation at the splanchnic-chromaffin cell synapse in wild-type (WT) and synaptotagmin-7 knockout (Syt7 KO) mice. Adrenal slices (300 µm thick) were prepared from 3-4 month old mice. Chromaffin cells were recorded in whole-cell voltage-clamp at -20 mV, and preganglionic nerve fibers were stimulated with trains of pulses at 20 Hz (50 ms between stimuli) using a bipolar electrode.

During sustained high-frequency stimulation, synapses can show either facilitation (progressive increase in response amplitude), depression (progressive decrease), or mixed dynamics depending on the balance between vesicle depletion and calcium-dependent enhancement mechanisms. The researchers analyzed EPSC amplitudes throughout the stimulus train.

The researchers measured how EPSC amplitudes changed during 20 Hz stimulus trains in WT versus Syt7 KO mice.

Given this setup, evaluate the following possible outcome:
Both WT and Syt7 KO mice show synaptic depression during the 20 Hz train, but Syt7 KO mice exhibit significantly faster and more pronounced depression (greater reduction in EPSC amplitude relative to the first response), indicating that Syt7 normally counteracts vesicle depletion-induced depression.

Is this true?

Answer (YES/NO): NO